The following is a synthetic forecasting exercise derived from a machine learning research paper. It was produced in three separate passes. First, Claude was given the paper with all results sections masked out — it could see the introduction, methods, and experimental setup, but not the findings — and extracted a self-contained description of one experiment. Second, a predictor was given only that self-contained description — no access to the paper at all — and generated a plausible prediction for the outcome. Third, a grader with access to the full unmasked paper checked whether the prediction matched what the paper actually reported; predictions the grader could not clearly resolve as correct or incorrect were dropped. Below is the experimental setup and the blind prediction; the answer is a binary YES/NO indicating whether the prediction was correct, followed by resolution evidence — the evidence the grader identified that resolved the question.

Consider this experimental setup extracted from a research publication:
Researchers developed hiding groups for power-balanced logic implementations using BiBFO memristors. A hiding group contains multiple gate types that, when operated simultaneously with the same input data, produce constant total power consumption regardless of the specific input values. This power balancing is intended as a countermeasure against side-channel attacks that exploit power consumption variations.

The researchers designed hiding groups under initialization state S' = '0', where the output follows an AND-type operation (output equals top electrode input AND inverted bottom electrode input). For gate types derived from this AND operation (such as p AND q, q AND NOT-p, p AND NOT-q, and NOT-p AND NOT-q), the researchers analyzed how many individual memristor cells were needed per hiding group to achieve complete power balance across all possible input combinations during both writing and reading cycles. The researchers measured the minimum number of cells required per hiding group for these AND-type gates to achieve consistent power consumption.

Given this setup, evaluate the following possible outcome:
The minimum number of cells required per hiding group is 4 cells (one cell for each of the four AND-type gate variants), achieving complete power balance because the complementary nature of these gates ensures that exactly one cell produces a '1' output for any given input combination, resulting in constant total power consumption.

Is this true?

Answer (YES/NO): NO